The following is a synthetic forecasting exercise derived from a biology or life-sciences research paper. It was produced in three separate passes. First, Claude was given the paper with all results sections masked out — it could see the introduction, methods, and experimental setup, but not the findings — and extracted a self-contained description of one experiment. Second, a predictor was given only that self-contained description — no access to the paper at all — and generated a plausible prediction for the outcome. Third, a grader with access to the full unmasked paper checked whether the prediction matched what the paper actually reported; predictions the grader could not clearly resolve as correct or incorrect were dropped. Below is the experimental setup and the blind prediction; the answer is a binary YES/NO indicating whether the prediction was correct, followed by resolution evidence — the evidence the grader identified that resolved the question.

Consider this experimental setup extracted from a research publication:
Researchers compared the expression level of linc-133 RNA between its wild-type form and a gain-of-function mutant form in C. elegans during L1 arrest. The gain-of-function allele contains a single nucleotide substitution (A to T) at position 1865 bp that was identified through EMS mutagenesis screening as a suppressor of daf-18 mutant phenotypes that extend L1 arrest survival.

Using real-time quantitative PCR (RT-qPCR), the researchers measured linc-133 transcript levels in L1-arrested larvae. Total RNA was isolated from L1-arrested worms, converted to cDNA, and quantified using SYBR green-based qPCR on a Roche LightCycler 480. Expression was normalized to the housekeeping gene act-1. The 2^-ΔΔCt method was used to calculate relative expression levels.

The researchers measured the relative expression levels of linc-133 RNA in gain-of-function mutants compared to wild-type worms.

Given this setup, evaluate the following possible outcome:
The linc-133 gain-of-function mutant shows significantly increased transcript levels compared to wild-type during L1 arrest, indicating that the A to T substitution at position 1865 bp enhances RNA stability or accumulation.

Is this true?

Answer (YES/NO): NO